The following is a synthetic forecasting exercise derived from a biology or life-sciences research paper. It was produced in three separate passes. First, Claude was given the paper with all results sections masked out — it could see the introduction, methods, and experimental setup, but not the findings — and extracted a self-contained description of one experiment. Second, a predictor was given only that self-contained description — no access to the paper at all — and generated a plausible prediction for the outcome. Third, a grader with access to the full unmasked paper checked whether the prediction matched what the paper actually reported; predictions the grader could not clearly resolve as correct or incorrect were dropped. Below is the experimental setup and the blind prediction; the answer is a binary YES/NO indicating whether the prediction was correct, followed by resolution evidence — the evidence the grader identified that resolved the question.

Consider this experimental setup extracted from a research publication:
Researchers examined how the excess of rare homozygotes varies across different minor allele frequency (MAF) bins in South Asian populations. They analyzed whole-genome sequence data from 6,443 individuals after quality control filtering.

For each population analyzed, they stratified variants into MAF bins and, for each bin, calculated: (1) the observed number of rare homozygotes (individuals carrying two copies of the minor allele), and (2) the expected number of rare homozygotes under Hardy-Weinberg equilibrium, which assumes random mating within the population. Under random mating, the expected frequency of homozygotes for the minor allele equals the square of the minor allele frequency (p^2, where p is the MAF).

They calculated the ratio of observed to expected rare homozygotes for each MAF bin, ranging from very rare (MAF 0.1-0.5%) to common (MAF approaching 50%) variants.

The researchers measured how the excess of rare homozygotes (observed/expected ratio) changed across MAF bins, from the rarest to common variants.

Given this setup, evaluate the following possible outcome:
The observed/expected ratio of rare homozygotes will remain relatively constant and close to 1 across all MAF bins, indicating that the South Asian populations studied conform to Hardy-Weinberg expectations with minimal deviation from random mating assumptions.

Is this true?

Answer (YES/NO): NO